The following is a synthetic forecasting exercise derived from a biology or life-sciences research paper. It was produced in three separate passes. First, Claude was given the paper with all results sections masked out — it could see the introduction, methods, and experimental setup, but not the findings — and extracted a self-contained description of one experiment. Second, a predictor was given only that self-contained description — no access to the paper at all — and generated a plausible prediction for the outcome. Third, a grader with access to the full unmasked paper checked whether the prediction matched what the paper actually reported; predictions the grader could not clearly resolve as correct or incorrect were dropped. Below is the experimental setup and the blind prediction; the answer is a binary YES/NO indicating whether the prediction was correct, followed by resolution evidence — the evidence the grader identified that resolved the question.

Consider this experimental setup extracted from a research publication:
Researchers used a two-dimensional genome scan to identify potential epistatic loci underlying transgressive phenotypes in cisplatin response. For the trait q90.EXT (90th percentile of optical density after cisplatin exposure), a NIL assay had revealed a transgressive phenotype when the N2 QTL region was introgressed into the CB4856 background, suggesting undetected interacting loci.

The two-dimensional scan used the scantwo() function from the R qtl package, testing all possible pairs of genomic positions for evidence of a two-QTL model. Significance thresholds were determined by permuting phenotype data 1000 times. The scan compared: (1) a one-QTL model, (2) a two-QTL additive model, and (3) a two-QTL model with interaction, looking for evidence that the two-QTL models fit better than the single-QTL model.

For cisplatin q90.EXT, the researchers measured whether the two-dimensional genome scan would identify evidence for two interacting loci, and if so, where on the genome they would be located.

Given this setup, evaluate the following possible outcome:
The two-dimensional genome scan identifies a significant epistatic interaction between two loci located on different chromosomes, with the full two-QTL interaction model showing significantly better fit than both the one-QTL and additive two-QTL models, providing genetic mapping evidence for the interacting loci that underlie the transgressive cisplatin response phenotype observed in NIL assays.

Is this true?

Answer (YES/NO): NO